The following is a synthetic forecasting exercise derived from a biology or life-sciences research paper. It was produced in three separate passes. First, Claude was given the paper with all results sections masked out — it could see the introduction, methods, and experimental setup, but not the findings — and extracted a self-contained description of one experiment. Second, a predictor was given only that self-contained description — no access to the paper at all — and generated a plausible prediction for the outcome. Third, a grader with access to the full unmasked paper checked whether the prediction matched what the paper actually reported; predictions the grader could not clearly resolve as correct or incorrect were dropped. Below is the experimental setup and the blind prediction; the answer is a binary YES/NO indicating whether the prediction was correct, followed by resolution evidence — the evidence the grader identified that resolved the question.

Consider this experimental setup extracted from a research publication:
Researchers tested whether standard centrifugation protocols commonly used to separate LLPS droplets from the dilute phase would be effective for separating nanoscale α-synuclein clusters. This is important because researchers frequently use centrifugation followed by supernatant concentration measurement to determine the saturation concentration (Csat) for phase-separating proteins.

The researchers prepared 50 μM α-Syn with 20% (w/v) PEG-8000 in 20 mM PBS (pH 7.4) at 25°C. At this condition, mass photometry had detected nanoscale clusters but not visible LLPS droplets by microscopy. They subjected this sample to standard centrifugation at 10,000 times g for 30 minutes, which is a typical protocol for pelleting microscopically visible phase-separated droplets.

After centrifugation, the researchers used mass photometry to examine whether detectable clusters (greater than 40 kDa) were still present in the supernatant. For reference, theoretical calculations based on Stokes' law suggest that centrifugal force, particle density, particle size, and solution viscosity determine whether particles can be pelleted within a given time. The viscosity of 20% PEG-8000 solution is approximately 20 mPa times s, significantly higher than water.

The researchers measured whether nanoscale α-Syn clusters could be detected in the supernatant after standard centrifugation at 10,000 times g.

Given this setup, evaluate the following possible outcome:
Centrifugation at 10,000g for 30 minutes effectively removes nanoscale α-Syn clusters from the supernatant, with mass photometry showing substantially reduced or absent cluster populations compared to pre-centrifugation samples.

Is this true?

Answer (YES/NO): NO